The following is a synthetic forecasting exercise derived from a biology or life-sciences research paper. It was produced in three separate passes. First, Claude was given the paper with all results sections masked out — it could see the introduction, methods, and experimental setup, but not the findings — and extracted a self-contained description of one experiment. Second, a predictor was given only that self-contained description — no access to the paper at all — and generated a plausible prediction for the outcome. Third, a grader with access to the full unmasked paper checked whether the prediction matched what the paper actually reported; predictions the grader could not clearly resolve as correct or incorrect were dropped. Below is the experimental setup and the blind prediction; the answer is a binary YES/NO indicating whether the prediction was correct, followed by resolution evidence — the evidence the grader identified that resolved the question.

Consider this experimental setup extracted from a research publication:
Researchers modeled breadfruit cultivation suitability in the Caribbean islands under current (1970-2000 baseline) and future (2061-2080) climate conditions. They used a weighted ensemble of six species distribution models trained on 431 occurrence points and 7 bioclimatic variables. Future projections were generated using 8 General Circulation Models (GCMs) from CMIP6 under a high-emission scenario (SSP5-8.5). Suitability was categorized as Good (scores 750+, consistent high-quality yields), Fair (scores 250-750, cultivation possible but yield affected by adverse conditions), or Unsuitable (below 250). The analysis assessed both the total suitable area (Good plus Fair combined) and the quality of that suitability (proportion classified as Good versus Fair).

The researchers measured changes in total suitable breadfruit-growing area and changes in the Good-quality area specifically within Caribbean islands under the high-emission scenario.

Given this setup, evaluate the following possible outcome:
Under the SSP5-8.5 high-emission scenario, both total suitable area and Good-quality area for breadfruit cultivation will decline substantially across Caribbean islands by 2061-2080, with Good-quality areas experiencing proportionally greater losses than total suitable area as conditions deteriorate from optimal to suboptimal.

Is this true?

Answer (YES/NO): NO